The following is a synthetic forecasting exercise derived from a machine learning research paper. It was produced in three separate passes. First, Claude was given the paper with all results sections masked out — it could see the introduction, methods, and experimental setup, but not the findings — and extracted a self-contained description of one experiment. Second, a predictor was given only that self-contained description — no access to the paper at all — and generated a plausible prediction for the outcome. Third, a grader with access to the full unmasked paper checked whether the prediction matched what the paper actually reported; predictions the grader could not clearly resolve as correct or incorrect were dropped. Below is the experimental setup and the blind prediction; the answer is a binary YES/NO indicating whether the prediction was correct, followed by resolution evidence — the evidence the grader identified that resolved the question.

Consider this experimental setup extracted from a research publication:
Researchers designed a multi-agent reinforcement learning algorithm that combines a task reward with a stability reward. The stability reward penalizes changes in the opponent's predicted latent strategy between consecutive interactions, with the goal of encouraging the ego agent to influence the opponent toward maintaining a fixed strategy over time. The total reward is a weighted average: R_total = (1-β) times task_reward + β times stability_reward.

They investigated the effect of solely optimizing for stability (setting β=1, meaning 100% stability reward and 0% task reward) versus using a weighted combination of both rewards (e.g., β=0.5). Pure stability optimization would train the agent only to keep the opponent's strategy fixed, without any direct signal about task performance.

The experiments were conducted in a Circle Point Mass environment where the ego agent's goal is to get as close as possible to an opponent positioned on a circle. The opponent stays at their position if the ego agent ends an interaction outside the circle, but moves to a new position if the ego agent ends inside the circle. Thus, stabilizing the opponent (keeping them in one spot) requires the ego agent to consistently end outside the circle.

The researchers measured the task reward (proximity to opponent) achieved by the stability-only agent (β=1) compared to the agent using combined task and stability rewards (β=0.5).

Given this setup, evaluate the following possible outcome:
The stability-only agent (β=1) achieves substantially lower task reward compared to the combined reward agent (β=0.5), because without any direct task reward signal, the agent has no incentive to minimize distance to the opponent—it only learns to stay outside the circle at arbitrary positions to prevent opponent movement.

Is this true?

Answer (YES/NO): YES